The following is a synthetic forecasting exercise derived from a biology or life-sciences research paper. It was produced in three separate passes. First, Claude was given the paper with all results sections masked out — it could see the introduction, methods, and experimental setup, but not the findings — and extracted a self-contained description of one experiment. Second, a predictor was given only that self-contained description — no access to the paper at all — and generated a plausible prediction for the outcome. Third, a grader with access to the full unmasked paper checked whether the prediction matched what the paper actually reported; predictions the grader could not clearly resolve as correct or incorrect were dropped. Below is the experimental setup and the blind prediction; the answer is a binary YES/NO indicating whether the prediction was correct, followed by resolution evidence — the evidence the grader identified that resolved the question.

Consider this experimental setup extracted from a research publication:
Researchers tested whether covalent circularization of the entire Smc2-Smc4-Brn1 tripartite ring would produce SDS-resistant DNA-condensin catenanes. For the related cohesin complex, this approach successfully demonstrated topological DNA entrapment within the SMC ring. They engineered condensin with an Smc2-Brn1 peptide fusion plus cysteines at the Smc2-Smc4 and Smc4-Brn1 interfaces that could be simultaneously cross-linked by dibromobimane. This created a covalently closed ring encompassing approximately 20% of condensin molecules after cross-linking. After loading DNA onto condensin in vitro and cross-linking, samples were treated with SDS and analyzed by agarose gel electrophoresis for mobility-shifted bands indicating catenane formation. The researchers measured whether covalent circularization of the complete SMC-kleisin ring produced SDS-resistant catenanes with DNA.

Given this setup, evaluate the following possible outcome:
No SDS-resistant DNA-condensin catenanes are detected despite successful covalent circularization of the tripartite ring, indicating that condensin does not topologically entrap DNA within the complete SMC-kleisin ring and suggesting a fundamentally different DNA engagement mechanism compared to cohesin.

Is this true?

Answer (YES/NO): YES